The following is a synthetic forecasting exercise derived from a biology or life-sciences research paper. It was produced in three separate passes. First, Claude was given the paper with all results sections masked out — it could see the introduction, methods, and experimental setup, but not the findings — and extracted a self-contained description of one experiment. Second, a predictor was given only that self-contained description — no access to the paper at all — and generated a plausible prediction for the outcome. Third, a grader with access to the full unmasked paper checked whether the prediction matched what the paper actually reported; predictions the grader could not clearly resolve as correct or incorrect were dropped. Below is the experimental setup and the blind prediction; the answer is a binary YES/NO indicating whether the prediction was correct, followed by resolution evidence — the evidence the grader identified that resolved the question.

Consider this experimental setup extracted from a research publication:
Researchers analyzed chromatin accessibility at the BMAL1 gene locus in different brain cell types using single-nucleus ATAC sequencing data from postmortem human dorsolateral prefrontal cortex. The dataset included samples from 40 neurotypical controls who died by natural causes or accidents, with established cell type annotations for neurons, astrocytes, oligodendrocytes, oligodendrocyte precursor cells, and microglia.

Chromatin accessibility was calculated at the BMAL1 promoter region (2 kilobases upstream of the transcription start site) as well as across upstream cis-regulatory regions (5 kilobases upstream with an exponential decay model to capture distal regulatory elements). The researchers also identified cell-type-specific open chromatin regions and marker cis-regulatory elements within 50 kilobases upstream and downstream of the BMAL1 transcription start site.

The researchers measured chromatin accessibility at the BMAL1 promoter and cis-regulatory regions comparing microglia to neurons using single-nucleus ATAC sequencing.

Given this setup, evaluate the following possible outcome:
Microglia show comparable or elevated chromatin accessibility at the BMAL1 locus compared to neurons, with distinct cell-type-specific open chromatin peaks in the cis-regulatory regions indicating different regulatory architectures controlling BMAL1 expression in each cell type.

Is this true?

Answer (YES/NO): NO